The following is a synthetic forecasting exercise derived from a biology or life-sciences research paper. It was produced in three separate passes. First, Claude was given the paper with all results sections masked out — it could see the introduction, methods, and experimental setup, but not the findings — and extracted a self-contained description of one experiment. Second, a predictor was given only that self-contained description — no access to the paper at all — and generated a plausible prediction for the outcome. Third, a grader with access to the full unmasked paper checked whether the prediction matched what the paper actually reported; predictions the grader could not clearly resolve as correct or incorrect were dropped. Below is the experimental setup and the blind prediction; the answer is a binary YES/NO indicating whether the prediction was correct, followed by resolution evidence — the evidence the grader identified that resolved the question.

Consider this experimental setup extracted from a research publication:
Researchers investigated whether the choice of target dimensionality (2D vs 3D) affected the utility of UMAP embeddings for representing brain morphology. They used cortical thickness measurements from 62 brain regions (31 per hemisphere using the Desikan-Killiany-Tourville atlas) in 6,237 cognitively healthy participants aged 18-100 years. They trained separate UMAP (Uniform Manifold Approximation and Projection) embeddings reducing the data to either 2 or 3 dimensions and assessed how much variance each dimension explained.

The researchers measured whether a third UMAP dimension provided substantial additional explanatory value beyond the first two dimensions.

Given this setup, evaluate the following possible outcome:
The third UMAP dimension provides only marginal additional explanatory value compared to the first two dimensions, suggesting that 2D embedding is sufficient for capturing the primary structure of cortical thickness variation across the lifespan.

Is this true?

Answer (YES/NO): YES